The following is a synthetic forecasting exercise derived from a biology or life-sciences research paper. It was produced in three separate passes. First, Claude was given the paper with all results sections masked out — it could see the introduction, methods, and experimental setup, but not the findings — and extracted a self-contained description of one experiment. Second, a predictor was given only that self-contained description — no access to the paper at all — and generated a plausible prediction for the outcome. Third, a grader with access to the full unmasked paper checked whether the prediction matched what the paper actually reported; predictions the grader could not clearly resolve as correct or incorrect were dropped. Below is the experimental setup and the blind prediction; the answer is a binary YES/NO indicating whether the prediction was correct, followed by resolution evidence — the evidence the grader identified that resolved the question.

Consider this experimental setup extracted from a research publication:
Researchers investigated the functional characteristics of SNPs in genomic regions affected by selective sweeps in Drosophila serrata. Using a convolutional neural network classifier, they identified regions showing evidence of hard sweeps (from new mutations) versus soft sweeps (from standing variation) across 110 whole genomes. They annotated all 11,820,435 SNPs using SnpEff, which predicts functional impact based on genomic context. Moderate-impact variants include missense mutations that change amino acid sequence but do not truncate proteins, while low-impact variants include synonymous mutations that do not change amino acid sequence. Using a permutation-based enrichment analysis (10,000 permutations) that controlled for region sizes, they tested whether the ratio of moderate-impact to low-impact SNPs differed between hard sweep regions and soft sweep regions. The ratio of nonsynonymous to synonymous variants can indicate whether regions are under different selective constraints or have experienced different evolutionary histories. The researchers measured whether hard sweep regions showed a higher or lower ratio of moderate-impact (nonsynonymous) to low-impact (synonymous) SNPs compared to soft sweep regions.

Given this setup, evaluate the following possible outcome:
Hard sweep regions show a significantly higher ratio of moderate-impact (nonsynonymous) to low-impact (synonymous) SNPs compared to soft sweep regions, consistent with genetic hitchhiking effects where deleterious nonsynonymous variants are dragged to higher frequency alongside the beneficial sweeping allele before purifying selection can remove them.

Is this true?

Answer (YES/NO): NO